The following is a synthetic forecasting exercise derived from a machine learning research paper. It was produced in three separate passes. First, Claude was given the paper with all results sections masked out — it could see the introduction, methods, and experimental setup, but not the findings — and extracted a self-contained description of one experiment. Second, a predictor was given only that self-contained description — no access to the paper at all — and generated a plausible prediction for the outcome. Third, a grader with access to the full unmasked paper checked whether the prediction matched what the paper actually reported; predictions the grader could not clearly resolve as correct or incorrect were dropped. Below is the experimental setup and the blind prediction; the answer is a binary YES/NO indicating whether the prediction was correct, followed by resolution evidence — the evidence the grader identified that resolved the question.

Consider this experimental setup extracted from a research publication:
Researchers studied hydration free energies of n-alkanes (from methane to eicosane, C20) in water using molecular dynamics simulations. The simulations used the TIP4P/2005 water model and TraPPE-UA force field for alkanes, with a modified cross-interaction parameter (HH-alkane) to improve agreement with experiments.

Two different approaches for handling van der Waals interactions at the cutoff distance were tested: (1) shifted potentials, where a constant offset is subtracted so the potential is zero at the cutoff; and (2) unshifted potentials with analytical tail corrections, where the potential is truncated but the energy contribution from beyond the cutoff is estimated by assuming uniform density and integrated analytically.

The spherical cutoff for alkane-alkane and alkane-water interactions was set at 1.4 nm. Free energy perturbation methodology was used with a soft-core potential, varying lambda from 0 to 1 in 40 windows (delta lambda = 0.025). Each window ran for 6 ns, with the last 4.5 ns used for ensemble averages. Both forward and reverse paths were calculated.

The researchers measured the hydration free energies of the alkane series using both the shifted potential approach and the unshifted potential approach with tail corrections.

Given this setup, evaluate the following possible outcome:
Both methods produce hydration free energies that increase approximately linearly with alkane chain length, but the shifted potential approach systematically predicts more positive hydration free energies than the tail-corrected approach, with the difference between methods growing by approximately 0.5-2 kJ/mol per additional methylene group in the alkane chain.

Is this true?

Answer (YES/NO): NO